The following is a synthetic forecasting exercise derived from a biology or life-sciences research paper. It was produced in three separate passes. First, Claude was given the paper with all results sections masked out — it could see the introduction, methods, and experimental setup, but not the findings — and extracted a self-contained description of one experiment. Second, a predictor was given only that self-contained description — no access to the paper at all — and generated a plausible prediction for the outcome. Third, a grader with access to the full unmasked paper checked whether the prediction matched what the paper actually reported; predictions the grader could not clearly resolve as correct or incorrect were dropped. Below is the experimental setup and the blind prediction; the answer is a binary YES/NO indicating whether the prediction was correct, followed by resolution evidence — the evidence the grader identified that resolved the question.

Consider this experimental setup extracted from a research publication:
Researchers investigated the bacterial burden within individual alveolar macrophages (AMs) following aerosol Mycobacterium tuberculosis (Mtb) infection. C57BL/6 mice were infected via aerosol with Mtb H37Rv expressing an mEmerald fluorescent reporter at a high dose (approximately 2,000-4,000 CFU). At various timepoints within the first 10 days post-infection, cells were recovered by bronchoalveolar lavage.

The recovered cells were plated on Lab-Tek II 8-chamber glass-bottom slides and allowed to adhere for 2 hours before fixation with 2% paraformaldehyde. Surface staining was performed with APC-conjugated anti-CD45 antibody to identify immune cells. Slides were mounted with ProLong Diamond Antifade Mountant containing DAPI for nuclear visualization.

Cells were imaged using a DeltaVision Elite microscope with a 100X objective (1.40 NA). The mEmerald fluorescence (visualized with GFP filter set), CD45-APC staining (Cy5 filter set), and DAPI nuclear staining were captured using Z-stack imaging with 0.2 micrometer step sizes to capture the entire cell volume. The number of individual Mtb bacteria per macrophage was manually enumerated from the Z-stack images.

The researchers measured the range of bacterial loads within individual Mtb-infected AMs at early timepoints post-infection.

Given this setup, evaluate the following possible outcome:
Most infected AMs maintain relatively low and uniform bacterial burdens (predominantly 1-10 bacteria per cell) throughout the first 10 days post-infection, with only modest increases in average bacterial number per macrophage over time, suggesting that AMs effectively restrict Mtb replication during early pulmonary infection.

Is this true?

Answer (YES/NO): NO